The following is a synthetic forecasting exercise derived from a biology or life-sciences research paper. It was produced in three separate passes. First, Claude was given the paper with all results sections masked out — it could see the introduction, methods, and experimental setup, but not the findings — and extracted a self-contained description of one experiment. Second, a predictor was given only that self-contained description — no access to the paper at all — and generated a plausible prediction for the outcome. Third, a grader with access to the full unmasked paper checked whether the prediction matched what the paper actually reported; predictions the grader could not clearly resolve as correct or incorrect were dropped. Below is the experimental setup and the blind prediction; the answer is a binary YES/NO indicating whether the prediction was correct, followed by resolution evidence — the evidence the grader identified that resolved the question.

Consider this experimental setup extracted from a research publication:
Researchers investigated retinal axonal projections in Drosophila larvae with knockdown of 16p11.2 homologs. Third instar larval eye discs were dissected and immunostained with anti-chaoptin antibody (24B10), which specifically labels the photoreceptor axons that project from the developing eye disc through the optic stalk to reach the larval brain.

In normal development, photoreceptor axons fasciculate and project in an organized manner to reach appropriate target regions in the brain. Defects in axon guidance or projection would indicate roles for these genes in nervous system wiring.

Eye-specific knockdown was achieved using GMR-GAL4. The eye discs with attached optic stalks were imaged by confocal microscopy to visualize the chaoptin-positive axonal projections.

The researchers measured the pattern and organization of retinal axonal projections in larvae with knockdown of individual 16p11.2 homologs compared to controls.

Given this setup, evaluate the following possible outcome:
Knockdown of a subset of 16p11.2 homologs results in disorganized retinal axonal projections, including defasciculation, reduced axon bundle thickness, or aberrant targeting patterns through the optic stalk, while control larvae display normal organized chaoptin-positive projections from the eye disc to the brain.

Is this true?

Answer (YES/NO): YES